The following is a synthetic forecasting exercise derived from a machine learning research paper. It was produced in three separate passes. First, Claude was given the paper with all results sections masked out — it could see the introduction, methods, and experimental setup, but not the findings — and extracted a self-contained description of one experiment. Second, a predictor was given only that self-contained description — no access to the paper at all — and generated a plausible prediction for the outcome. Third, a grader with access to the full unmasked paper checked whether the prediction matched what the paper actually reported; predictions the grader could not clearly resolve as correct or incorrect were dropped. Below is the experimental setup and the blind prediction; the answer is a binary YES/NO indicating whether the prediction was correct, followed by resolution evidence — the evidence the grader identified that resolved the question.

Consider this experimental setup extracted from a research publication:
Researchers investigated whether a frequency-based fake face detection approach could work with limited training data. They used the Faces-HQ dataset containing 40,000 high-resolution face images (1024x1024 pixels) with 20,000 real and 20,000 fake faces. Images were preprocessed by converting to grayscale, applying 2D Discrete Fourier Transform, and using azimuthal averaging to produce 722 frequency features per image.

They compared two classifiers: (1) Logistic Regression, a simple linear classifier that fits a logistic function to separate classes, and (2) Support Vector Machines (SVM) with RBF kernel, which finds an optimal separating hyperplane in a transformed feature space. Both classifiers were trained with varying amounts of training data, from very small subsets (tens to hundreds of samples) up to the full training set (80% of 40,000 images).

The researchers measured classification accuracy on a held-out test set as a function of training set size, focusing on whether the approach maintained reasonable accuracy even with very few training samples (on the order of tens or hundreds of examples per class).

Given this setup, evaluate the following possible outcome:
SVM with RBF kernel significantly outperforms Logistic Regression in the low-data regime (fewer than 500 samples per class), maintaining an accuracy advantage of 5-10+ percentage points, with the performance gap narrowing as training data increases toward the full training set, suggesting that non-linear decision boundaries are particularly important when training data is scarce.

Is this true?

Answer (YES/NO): NO